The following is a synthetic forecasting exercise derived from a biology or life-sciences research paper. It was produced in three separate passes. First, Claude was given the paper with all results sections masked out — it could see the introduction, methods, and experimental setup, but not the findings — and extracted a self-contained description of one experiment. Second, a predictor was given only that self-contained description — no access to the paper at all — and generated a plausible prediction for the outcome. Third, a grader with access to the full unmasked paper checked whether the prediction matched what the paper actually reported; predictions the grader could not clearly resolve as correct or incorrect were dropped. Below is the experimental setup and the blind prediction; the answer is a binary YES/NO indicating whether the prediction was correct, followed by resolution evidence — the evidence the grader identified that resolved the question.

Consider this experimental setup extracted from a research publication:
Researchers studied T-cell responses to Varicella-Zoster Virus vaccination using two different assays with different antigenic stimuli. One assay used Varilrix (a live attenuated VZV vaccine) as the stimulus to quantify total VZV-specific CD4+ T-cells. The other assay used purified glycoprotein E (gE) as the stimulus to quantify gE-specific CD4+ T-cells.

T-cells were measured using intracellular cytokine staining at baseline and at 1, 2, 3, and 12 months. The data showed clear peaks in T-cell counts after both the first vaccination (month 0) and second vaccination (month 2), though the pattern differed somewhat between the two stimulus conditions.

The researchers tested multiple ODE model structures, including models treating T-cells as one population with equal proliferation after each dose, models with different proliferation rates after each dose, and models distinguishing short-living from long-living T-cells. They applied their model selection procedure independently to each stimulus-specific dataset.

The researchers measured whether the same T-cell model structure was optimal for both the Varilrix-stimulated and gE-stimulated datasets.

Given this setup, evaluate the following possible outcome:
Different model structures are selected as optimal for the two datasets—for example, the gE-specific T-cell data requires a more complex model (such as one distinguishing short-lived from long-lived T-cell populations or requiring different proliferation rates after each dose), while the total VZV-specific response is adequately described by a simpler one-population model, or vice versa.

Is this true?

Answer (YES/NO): YES